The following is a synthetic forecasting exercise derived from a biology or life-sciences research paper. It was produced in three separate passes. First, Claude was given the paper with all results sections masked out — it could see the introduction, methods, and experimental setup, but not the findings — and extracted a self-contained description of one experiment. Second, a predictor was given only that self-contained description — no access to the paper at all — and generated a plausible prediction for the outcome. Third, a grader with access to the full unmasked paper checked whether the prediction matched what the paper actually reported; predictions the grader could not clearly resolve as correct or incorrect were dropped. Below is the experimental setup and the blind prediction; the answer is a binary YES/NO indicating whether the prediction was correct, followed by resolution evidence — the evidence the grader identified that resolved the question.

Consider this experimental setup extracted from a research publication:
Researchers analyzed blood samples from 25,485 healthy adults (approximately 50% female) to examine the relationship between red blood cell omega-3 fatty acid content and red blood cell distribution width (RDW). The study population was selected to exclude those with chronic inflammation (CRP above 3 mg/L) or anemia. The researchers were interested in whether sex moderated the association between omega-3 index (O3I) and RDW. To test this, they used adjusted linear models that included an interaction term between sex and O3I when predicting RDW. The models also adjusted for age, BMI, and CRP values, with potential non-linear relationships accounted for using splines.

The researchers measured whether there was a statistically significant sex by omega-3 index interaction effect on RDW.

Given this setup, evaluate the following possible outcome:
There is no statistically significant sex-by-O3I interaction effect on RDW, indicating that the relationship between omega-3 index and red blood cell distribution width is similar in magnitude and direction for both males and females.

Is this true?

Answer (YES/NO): NO